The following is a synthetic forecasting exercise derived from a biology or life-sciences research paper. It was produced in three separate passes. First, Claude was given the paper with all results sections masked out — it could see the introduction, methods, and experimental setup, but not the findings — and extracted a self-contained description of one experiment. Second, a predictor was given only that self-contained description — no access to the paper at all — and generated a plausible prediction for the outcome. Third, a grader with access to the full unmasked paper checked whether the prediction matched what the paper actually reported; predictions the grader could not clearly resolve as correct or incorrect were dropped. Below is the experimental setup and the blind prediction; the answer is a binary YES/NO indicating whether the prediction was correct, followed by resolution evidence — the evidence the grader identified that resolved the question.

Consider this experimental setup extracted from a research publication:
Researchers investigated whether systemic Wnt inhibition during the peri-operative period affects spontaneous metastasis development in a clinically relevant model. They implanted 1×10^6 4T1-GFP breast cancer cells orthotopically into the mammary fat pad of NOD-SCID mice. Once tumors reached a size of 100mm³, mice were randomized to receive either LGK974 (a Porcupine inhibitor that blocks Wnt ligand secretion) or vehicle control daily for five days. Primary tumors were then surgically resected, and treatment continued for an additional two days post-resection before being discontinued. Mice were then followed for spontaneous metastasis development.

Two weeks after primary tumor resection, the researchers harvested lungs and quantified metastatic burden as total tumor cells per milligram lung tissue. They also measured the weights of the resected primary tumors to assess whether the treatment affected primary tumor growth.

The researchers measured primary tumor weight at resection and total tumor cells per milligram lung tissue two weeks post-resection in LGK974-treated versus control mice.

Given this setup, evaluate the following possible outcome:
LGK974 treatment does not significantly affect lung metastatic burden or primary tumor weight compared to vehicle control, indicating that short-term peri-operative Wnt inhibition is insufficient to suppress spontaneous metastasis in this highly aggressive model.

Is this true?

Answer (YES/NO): NO